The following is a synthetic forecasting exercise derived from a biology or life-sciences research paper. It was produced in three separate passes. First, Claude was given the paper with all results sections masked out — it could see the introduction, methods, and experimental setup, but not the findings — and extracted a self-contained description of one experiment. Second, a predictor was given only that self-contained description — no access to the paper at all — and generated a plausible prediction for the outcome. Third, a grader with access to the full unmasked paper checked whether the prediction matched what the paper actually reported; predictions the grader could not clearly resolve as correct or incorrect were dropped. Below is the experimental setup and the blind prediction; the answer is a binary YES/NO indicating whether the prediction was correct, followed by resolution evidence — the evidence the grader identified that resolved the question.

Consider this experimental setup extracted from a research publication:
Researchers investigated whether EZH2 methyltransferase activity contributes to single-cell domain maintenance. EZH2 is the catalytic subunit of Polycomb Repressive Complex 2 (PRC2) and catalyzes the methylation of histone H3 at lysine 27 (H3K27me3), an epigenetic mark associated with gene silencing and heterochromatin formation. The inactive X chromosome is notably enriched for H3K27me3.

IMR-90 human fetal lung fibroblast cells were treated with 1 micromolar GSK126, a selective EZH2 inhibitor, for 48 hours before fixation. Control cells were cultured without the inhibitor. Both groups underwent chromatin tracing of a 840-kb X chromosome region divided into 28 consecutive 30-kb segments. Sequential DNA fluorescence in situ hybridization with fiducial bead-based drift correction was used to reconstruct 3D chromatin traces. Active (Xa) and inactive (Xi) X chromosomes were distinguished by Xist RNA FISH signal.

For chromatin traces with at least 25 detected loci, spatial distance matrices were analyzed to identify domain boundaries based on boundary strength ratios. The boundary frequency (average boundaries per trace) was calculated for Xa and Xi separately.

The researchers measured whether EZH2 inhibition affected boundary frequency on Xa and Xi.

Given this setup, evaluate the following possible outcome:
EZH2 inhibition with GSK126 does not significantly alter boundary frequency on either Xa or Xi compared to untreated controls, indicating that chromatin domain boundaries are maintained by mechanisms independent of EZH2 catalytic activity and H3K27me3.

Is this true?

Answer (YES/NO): YES